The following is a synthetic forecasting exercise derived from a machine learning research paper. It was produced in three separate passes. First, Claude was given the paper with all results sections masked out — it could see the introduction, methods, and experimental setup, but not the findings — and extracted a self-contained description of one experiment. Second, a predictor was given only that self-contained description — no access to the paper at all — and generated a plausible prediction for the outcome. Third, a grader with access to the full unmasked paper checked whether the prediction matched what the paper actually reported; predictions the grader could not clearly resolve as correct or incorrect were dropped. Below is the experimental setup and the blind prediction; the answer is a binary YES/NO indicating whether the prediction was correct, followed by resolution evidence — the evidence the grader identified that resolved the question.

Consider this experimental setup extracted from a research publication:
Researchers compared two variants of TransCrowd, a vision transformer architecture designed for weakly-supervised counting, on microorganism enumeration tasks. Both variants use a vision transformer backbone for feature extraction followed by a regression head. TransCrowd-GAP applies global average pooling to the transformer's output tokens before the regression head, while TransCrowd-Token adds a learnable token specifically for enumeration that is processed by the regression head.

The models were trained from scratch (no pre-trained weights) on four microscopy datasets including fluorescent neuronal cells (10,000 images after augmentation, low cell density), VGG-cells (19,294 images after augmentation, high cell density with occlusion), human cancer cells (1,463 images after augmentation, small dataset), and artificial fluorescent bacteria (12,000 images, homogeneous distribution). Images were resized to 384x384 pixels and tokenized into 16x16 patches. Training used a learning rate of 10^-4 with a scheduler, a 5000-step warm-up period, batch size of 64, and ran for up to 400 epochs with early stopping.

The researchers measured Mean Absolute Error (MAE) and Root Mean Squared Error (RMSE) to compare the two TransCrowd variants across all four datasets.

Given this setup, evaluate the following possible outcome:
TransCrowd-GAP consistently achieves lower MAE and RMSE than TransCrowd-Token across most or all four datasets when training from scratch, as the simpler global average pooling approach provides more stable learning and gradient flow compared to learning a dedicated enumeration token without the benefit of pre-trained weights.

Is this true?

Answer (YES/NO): NO